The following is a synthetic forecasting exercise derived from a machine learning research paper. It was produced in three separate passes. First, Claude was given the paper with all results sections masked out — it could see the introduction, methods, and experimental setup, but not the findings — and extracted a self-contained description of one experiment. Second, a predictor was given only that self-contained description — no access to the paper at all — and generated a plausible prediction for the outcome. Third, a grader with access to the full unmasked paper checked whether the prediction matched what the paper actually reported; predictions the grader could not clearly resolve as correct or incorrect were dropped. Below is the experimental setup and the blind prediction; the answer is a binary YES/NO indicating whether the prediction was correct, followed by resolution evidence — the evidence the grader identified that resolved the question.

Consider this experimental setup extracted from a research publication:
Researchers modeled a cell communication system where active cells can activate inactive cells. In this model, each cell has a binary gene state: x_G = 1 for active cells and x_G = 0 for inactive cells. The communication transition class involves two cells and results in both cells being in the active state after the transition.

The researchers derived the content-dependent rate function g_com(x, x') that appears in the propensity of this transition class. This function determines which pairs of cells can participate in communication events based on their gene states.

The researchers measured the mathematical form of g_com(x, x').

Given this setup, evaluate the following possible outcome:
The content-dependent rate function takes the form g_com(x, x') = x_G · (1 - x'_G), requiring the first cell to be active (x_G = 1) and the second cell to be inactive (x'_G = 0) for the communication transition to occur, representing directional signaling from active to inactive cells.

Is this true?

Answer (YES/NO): NO